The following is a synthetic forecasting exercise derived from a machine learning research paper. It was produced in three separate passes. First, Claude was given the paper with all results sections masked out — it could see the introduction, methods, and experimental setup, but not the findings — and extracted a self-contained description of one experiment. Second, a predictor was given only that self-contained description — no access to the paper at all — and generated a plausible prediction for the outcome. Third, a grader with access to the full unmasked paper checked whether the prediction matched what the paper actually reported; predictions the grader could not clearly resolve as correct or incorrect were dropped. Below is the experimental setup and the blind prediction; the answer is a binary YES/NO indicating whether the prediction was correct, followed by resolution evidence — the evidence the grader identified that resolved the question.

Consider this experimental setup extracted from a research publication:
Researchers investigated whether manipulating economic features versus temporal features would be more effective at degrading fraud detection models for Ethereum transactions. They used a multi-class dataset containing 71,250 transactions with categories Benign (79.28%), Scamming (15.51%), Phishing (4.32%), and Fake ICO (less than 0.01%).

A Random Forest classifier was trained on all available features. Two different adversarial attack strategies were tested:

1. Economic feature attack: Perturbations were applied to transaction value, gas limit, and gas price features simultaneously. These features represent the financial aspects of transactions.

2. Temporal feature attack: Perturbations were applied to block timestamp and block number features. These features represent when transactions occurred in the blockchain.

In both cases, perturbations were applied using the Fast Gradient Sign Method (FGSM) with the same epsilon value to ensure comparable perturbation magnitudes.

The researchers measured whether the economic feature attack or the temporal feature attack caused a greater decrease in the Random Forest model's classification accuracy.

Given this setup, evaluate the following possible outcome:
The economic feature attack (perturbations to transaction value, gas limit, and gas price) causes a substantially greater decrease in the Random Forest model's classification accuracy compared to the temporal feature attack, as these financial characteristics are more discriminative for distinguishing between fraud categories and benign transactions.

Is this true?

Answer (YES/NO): NO